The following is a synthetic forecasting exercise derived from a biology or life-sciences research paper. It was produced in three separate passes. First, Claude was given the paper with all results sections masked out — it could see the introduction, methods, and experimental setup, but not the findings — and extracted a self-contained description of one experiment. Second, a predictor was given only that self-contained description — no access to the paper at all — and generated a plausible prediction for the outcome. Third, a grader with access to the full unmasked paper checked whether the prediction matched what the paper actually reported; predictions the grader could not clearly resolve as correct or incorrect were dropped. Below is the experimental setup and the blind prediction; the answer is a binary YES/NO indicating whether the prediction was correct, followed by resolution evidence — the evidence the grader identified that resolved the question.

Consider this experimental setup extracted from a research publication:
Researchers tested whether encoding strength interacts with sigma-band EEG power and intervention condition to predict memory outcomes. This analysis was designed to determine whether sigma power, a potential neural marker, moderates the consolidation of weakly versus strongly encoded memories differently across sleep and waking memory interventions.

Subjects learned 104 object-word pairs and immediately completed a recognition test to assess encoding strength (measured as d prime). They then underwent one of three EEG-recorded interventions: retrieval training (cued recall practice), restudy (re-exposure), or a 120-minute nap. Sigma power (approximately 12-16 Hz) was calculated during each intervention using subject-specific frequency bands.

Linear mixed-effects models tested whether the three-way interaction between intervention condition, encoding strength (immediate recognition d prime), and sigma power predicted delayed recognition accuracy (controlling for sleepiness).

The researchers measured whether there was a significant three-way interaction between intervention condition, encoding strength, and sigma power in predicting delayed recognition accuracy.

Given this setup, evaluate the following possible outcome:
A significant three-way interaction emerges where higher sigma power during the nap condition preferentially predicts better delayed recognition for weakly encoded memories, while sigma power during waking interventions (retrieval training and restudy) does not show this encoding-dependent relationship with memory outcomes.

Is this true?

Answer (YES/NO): NO